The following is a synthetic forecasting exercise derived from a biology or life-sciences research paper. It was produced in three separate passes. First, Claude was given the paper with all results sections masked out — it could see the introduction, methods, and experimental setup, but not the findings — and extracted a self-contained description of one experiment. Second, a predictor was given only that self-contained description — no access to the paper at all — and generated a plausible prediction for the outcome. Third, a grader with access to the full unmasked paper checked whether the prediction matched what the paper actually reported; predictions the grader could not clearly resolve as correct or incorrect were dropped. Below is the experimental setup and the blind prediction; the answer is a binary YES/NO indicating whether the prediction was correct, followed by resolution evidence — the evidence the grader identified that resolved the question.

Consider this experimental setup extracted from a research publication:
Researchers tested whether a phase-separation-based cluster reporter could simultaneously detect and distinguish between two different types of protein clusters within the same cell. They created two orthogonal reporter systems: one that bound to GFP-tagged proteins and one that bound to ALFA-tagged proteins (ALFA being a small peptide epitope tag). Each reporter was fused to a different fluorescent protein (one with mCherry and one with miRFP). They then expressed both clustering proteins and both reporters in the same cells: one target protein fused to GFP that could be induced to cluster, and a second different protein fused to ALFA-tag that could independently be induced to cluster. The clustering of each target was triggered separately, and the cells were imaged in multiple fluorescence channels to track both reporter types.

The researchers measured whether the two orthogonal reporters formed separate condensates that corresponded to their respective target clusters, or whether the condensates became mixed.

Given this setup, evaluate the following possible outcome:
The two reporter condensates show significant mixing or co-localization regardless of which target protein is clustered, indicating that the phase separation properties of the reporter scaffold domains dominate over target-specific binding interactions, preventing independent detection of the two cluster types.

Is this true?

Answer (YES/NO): NO